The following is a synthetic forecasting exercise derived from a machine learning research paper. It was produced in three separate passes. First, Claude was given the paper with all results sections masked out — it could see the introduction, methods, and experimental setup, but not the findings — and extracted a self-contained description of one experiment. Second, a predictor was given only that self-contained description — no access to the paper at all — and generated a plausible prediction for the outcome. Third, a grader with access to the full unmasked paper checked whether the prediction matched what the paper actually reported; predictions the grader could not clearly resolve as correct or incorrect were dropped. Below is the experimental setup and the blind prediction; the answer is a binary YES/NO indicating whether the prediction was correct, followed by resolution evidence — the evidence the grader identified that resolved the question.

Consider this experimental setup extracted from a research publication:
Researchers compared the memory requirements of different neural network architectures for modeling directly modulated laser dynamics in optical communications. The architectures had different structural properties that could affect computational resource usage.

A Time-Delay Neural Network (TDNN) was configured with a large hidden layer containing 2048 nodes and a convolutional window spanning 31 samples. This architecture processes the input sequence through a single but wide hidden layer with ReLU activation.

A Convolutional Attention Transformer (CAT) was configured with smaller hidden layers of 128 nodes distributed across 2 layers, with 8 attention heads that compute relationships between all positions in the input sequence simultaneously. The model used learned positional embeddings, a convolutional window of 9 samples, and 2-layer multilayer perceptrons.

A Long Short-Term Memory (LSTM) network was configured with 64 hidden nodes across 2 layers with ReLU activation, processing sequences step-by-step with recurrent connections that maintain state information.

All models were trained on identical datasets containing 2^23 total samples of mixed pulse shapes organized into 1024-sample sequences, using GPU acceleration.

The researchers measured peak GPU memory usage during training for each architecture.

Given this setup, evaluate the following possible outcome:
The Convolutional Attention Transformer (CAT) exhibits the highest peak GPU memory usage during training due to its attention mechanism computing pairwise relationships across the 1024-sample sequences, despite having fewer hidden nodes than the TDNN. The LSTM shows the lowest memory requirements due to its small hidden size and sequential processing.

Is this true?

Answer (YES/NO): NO